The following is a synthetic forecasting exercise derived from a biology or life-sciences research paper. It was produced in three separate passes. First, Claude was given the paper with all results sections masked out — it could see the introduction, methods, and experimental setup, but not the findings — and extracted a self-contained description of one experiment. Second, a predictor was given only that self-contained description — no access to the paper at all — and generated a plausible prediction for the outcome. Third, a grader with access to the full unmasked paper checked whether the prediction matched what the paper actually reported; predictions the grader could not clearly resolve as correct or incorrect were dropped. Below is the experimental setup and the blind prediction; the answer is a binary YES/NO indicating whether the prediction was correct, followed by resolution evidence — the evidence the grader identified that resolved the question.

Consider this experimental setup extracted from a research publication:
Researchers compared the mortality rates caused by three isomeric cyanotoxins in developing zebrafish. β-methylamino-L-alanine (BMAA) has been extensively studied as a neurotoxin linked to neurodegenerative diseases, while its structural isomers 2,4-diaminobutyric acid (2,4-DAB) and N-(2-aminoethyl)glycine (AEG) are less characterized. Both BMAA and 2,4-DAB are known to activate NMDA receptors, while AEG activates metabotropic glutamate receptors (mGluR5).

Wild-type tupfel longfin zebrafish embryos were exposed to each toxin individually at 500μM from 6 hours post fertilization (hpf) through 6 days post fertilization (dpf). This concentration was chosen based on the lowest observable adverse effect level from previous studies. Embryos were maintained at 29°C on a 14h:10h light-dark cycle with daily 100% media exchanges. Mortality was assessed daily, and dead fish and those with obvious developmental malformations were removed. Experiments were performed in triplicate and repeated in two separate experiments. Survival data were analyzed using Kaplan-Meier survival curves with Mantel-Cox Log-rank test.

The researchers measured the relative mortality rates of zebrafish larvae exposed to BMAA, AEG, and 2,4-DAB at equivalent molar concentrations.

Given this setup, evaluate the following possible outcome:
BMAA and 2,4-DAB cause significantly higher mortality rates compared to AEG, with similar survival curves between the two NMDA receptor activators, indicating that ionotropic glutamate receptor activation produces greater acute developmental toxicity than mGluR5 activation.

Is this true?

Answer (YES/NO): NO